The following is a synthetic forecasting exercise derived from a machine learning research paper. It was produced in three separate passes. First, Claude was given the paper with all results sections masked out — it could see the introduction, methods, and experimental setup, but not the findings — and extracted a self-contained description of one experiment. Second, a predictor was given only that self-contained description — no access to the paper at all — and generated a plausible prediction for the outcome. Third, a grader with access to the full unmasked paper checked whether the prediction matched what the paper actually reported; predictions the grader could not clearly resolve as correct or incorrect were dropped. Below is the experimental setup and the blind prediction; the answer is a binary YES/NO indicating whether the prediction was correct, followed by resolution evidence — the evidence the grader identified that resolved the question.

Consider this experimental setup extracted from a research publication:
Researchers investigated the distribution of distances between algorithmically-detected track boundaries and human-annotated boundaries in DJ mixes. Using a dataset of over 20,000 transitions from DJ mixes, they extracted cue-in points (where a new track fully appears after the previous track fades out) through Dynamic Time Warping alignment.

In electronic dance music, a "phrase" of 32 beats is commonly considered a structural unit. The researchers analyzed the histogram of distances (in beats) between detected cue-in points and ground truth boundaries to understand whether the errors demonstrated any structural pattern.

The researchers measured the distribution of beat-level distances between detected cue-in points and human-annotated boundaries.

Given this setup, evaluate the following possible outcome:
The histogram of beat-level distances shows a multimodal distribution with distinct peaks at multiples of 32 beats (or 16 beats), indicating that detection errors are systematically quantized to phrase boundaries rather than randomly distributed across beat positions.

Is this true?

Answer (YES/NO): NO